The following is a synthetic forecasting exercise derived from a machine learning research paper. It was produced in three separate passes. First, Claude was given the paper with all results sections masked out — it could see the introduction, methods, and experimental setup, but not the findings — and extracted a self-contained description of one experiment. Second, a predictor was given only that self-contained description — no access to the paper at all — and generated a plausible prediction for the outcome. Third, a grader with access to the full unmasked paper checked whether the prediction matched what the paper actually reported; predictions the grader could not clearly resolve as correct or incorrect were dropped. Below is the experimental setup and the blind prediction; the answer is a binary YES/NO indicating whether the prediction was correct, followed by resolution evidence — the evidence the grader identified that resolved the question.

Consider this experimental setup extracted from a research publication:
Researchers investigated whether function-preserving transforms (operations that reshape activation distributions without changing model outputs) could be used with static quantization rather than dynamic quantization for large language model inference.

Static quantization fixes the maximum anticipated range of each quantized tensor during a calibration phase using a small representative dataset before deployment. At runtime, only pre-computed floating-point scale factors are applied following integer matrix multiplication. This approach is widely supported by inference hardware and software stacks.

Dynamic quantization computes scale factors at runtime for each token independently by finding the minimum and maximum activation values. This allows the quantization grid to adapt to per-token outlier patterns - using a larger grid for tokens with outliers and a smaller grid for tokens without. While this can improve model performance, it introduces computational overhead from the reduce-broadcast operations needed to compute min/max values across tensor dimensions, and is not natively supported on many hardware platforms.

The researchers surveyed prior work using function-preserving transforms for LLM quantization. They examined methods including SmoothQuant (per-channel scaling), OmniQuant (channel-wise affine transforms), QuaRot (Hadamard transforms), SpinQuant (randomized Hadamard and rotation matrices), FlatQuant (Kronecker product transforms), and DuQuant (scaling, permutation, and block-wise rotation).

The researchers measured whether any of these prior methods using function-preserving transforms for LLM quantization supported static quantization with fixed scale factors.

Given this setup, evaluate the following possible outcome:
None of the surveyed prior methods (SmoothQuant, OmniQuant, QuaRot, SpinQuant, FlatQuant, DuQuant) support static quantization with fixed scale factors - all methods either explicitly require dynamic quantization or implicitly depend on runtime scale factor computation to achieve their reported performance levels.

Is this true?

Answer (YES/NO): YES